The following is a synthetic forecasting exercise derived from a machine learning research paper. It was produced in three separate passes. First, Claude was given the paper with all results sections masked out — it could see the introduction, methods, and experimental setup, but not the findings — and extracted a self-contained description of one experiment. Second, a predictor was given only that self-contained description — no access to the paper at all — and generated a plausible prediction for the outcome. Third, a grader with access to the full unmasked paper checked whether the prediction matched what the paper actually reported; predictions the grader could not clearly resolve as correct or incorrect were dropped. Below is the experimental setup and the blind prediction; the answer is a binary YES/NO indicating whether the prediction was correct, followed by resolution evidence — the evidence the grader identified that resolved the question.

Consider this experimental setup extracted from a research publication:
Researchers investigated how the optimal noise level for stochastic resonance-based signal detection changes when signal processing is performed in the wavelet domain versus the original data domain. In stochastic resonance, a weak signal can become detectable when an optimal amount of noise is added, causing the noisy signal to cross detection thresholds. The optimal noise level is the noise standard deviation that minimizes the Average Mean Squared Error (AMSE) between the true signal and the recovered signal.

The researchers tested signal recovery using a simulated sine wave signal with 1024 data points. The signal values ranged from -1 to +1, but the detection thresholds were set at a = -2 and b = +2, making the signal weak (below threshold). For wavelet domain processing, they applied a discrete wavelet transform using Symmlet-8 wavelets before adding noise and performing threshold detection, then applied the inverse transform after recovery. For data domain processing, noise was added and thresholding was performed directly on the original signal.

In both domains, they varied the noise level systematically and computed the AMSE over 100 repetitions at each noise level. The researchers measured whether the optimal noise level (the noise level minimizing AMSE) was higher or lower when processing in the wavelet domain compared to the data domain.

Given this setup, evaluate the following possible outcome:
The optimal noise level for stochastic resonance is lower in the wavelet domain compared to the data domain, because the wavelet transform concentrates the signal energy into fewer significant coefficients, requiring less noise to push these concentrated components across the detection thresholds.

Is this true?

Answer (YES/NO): YES